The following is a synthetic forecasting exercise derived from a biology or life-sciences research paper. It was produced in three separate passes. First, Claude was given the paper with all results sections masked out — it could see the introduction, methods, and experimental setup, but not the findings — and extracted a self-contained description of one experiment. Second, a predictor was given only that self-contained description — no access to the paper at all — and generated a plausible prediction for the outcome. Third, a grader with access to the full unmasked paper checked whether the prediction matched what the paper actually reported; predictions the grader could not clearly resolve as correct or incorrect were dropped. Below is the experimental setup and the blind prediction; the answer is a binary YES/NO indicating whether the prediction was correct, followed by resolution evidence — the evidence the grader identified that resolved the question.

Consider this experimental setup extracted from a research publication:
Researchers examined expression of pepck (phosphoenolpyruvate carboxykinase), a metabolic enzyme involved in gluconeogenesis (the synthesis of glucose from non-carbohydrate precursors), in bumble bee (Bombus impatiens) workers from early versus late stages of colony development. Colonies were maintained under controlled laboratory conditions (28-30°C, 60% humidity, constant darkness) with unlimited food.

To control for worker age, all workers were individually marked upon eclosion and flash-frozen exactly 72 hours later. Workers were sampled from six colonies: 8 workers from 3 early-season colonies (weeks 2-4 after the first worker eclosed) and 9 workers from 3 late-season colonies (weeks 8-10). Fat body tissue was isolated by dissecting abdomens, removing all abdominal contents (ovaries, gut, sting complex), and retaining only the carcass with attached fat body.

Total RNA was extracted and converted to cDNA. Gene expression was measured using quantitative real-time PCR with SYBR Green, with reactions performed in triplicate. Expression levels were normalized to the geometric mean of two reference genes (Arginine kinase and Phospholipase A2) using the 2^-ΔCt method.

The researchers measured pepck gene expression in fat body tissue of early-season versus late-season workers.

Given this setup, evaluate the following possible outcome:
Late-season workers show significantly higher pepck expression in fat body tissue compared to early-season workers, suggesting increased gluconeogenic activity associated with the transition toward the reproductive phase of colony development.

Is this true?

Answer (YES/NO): NO